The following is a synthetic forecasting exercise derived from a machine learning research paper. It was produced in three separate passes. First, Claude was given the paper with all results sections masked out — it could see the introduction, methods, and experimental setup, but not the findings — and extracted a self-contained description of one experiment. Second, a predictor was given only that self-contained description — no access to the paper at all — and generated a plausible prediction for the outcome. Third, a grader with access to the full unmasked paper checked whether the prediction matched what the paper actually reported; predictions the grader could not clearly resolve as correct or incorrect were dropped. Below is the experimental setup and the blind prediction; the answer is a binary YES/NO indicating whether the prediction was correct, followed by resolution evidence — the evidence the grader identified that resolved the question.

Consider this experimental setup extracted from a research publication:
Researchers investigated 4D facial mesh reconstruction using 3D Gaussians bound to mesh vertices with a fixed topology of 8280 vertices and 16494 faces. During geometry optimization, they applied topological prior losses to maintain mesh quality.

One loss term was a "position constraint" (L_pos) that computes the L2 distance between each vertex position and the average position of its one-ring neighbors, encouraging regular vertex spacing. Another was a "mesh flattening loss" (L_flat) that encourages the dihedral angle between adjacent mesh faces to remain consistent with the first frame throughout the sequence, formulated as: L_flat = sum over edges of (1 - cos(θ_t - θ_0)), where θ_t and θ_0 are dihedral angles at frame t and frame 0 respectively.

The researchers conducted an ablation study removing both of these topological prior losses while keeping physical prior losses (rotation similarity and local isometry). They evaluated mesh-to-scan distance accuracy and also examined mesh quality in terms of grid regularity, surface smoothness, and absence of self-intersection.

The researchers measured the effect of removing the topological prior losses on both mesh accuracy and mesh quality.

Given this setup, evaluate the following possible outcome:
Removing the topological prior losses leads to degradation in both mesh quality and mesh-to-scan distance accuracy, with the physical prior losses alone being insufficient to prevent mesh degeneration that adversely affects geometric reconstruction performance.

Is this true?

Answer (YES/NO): NO